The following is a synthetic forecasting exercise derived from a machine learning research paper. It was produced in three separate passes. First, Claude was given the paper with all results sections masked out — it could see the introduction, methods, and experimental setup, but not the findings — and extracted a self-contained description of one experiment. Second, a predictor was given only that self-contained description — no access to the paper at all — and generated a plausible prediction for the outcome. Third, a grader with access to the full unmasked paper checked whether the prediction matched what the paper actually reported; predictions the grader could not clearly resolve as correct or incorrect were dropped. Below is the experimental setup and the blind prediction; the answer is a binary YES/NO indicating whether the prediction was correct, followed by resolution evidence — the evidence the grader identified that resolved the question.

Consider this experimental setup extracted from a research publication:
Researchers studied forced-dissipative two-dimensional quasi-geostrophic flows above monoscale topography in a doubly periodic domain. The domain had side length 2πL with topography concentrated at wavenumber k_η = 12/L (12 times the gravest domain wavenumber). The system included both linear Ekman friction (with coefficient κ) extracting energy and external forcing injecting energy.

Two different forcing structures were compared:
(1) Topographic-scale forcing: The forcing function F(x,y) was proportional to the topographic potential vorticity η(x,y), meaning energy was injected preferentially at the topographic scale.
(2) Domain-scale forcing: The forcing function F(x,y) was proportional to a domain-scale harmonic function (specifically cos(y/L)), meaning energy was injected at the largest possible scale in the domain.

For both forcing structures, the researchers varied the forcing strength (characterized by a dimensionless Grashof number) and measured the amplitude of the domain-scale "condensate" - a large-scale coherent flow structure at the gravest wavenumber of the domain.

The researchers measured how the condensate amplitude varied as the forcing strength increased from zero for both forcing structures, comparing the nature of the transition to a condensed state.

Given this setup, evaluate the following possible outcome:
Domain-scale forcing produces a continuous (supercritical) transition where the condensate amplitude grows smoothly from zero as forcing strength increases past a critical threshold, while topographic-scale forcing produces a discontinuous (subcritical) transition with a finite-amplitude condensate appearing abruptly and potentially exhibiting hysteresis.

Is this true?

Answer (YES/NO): NO